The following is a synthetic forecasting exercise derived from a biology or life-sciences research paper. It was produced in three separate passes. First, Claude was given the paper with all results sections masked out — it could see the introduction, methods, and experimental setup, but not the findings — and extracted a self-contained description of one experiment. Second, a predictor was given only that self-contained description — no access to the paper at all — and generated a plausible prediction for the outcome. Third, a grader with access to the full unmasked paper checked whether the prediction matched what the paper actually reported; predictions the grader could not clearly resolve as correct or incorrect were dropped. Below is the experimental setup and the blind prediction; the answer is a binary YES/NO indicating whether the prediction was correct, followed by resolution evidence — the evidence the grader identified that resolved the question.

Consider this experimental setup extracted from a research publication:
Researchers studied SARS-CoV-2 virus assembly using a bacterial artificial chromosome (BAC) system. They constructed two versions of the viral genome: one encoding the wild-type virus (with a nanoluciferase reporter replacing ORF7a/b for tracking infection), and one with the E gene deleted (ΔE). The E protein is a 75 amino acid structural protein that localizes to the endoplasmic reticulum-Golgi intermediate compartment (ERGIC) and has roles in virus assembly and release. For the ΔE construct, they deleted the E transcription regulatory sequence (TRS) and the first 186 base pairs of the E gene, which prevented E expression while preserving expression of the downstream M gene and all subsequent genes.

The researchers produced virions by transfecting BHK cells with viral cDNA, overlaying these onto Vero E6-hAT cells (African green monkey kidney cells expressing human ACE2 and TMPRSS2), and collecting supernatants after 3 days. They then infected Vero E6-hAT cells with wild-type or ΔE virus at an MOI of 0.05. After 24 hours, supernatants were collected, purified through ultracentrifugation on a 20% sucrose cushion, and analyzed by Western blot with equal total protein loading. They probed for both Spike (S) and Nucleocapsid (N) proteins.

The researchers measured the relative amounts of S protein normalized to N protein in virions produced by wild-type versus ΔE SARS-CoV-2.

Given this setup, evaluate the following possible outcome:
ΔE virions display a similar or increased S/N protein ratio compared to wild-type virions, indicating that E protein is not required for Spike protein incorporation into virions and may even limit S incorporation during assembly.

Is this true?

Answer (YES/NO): NO